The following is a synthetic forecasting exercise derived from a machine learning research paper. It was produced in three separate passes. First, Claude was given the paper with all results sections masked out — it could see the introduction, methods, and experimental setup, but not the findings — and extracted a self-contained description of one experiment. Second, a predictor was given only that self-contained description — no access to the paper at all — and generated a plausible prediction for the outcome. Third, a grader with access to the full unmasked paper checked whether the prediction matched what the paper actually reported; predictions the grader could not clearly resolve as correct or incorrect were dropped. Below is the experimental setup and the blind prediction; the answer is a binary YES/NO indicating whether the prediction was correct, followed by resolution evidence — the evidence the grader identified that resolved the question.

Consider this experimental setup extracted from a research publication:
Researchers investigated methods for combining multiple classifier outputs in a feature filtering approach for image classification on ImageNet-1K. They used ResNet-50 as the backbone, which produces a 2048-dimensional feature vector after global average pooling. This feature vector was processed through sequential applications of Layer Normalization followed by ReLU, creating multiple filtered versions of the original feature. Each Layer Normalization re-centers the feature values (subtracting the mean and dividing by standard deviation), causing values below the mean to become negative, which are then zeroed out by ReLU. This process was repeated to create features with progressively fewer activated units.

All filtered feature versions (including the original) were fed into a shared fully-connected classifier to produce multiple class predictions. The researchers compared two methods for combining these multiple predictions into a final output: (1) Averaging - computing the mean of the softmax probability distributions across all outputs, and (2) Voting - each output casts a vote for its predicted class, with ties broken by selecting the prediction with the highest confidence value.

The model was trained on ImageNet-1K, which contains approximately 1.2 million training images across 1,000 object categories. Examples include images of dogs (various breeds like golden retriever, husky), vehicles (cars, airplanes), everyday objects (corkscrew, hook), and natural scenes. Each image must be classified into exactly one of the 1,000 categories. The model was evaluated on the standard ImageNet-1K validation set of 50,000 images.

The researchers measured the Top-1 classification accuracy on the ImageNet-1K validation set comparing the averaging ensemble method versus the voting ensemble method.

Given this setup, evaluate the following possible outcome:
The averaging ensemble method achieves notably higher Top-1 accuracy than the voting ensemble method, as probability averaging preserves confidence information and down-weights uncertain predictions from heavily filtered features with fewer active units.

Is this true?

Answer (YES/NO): NO